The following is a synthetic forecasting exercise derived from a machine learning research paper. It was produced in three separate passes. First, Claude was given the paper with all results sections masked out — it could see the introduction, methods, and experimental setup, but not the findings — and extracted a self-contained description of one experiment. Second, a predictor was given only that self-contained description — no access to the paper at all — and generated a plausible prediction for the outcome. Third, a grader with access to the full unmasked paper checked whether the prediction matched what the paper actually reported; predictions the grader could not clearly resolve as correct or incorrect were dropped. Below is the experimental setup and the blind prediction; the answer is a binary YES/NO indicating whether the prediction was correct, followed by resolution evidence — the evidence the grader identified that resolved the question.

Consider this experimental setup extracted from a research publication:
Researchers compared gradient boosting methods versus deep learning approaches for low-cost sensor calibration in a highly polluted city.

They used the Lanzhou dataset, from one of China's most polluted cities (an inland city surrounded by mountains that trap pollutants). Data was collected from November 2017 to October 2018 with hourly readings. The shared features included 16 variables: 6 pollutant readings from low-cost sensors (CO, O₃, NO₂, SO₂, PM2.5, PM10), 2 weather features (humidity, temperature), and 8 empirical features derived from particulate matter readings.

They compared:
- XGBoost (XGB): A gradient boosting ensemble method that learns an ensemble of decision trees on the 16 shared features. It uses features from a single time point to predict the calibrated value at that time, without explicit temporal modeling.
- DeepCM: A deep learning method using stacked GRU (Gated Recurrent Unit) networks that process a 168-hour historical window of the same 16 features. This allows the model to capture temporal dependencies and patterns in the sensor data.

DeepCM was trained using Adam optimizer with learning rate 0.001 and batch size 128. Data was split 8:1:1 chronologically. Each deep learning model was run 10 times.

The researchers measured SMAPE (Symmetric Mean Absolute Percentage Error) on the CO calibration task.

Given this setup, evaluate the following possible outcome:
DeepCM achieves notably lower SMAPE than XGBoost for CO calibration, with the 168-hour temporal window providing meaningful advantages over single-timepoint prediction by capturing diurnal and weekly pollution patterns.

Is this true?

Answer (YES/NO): NO